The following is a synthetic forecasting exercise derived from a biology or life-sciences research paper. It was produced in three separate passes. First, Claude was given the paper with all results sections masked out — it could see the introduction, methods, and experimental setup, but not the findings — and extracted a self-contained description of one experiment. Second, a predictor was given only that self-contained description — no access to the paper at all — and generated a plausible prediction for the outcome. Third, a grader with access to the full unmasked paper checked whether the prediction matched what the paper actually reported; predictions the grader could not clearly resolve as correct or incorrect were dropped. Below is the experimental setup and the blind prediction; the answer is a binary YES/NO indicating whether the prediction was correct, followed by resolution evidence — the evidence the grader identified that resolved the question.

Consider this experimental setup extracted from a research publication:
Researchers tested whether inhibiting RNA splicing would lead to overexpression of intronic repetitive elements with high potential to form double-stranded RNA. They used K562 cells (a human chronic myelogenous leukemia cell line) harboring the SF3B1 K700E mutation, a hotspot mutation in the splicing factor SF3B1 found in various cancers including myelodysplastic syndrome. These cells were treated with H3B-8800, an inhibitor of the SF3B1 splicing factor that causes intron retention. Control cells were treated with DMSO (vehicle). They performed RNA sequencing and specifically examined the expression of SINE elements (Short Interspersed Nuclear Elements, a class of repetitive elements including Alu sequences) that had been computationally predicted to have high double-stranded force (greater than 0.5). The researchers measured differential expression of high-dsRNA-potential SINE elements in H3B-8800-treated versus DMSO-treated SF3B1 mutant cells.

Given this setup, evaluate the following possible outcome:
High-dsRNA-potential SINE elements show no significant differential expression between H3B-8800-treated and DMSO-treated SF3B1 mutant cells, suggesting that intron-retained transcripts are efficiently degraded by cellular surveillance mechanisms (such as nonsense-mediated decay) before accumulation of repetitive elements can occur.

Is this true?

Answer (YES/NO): NO